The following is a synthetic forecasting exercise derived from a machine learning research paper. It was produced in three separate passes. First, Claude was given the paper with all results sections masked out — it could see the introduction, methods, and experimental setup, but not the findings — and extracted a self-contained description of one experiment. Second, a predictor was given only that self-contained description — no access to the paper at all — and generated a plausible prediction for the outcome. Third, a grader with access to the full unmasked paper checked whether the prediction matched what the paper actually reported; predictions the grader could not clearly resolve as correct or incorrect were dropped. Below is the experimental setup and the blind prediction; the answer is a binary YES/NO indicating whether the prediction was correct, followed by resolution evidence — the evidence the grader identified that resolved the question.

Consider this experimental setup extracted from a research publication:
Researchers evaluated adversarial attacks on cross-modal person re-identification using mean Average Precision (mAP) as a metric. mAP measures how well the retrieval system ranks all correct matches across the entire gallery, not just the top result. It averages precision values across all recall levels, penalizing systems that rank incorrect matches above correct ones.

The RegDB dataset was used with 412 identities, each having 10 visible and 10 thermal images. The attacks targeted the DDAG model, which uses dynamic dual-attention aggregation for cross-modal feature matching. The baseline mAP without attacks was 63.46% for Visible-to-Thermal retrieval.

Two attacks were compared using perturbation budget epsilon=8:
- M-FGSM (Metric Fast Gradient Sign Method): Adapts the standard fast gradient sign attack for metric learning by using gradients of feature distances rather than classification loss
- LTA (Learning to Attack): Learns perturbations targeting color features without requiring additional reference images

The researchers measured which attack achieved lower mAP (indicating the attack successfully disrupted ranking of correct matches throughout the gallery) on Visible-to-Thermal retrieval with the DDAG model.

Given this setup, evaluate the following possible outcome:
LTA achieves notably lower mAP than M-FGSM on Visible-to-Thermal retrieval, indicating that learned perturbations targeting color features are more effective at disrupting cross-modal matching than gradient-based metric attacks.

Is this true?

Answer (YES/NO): YES